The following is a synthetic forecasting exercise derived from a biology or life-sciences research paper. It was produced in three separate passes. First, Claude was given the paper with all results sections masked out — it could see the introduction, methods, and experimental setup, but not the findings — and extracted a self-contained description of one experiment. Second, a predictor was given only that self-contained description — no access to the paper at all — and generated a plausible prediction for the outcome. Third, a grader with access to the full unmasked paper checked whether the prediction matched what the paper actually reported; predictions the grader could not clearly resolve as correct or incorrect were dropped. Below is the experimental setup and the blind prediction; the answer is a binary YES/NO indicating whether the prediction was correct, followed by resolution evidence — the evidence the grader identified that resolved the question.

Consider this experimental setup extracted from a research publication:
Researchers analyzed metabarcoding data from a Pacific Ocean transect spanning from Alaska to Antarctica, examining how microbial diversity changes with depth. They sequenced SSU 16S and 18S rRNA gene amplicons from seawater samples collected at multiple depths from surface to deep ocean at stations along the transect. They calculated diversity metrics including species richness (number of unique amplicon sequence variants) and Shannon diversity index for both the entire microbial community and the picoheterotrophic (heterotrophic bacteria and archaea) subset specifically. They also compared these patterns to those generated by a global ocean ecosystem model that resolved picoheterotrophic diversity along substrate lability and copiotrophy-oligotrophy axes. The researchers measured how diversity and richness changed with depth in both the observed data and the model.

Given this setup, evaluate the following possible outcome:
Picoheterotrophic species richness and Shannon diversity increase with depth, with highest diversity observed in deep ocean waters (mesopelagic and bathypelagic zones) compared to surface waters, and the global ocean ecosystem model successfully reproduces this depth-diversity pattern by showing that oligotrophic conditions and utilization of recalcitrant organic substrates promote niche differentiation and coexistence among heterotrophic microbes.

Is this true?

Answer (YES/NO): NO